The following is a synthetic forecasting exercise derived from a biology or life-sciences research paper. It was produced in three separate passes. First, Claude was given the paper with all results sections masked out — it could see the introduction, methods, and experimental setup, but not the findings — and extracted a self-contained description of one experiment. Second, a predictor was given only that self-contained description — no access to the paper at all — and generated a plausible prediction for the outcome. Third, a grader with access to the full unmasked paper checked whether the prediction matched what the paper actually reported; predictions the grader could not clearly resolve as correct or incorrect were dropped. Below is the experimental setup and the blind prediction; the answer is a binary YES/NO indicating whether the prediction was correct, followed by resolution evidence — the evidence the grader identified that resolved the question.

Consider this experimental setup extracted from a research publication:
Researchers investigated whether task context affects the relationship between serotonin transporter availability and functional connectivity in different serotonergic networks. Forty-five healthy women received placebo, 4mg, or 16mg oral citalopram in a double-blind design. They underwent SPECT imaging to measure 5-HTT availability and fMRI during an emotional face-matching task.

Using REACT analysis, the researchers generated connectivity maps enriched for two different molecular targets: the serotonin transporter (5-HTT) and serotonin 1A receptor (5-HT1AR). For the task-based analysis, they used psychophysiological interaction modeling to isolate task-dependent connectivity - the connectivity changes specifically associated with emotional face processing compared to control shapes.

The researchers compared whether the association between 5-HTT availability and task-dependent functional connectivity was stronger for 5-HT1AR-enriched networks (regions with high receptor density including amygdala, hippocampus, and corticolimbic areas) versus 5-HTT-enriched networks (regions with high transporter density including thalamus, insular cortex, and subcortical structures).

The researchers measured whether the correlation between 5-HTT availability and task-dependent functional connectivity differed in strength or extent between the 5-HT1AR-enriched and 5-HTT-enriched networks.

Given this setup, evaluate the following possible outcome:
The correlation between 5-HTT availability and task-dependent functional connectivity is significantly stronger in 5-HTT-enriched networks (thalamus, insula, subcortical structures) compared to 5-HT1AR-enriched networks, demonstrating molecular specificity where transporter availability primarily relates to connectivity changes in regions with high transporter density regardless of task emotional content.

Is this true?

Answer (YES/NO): NO